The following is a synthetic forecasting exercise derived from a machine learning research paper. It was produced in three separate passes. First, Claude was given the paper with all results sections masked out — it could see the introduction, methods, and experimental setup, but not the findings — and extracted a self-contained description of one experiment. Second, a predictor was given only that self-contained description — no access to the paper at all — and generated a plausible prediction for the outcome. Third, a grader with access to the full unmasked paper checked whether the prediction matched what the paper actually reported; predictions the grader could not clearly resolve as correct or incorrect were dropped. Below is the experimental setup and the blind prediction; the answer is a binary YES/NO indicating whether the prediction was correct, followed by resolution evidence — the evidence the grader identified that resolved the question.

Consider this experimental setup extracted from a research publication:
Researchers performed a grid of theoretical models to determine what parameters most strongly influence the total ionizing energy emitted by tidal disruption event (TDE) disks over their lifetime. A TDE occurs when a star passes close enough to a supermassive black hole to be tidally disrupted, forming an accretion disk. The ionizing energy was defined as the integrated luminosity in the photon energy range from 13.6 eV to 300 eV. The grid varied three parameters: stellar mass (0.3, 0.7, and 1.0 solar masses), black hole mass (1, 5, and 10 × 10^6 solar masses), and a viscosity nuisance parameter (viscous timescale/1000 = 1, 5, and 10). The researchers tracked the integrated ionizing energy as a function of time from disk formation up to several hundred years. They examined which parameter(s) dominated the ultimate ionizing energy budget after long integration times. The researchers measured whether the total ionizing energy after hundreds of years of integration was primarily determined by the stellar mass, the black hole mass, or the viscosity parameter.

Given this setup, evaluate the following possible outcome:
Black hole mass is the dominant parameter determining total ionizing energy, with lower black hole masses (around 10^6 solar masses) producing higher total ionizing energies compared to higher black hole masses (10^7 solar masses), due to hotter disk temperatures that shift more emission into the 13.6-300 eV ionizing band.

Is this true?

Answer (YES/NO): NO